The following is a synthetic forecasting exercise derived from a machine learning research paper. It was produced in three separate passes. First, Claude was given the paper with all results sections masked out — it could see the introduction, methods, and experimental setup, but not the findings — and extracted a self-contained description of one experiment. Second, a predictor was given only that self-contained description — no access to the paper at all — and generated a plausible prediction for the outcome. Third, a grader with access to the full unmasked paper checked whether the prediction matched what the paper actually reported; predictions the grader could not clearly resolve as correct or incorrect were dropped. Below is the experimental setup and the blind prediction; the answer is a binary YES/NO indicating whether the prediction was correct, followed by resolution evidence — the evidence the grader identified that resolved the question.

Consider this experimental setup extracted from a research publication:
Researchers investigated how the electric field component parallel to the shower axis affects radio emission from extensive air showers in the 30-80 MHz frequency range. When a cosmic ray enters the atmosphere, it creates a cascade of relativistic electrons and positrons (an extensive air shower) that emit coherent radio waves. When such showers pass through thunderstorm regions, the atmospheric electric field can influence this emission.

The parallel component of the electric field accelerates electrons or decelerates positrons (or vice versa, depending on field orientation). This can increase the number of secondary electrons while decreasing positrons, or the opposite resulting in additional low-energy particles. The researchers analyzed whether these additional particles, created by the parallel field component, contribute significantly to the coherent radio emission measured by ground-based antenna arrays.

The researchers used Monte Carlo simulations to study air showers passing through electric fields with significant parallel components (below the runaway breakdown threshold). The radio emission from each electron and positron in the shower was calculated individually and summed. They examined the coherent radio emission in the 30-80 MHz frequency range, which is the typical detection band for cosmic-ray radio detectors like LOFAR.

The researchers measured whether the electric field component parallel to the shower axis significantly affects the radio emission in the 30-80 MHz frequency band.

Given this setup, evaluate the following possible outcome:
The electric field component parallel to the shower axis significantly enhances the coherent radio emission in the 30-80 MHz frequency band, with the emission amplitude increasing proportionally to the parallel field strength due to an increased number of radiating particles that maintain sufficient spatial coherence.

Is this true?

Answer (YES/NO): NO